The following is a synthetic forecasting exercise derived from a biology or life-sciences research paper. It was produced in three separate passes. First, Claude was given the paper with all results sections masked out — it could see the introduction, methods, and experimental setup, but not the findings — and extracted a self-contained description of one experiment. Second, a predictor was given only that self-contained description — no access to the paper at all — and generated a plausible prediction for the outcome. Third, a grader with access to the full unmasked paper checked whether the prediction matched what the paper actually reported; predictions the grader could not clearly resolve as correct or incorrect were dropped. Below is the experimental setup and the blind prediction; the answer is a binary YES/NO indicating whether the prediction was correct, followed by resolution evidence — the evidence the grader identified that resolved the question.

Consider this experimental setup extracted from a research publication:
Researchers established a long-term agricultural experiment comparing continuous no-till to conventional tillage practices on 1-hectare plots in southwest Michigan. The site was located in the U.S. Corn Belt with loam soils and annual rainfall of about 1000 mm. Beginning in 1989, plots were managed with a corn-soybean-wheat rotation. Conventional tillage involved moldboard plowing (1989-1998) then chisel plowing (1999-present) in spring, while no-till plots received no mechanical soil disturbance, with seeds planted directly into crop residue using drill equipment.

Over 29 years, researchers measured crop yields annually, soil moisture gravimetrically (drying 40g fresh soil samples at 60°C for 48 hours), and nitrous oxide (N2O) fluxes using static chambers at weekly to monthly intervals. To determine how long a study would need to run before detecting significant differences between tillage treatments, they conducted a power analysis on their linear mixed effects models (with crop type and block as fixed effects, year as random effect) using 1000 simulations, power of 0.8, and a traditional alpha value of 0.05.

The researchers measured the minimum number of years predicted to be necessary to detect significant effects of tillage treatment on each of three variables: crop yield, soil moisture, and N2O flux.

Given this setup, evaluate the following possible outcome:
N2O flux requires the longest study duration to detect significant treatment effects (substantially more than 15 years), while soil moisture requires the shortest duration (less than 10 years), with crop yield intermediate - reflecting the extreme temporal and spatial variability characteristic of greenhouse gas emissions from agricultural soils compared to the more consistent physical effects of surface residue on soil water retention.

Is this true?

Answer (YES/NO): NO